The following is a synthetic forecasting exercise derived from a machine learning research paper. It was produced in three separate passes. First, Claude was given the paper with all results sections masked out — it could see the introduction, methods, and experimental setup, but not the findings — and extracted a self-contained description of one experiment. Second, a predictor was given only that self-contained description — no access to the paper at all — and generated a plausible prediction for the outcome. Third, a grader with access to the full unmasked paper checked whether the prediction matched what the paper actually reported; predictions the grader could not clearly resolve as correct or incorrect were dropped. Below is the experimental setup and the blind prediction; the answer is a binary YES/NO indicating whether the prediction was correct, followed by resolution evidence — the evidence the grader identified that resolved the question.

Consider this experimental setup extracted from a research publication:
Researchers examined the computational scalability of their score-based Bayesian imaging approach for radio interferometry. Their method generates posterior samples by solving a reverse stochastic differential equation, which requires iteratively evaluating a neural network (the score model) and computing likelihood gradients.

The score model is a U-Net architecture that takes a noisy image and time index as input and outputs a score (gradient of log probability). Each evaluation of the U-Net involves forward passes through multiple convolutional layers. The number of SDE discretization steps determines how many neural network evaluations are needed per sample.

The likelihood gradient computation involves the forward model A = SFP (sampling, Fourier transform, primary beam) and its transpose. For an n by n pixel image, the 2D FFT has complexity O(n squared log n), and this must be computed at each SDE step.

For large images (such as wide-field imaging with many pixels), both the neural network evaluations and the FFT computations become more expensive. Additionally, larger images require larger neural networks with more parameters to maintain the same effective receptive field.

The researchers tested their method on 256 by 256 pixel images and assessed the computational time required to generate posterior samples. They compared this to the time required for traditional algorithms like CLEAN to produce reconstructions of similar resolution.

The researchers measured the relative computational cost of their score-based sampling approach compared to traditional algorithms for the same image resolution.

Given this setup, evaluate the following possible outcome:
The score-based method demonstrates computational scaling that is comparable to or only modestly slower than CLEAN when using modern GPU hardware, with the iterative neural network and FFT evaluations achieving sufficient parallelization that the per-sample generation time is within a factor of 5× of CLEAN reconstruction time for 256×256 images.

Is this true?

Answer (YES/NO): NO